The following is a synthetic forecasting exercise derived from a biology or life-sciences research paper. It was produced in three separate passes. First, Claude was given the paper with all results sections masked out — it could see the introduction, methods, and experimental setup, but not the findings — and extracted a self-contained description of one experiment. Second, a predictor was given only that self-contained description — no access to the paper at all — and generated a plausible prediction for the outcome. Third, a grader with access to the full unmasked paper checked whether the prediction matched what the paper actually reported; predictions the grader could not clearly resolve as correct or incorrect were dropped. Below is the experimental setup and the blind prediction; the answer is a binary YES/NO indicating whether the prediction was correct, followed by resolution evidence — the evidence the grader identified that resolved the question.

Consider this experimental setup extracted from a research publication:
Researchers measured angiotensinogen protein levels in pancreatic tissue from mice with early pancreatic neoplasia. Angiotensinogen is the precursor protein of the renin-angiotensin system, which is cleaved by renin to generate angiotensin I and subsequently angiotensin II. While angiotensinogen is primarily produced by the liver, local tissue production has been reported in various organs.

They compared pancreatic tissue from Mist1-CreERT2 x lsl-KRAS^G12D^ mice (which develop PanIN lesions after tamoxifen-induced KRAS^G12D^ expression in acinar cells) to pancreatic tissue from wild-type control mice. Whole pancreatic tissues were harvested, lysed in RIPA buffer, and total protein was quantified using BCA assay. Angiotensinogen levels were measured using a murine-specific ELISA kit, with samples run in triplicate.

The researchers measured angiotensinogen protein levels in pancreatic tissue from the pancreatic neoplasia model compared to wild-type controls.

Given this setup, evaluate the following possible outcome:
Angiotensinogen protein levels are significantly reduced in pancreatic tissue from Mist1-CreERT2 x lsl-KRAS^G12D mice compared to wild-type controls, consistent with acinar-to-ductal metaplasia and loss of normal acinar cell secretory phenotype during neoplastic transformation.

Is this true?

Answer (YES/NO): NO